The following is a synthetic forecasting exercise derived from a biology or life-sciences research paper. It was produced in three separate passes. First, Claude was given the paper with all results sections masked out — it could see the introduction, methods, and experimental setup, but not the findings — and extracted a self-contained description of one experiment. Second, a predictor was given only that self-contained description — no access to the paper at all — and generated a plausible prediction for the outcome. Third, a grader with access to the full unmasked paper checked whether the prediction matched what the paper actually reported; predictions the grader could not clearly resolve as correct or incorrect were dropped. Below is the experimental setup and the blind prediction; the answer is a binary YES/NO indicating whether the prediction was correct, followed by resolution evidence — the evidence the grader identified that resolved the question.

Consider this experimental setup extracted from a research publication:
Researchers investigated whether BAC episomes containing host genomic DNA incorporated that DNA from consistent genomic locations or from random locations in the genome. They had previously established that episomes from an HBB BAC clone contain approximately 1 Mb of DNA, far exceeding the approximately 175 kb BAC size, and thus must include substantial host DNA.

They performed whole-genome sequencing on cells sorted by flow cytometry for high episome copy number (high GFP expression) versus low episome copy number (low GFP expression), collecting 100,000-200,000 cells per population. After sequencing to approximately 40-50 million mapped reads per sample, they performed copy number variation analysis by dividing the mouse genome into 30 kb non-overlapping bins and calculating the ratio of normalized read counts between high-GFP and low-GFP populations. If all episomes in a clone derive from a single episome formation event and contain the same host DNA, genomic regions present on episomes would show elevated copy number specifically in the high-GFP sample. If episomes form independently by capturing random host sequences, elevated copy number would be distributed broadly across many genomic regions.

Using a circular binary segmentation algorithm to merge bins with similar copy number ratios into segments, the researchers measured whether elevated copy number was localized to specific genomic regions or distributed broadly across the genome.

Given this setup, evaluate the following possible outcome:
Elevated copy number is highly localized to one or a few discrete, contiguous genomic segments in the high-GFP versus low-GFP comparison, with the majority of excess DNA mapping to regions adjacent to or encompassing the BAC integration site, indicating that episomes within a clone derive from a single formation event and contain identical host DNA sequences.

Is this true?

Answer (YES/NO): NO